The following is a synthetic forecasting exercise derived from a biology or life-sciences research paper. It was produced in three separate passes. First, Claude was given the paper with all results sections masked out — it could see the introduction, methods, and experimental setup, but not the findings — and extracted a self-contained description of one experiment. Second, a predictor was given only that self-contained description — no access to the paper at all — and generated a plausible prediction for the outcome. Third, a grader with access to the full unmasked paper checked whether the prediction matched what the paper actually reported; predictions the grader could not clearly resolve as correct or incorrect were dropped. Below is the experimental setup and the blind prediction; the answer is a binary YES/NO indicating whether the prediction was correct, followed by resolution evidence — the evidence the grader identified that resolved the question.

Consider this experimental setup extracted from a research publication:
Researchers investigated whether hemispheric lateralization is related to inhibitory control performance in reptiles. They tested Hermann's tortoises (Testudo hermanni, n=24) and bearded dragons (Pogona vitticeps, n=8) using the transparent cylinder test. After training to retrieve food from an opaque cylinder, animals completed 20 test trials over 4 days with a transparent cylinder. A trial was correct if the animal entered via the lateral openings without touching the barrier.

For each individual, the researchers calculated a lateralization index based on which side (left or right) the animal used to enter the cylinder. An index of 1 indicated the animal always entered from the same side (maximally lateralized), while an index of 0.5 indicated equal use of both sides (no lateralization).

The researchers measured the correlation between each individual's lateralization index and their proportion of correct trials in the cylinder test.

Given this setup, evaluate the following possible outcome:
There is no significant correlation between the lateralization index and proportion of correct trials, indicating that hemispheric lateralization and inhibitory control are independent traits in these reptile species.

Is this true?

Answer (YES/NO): NO